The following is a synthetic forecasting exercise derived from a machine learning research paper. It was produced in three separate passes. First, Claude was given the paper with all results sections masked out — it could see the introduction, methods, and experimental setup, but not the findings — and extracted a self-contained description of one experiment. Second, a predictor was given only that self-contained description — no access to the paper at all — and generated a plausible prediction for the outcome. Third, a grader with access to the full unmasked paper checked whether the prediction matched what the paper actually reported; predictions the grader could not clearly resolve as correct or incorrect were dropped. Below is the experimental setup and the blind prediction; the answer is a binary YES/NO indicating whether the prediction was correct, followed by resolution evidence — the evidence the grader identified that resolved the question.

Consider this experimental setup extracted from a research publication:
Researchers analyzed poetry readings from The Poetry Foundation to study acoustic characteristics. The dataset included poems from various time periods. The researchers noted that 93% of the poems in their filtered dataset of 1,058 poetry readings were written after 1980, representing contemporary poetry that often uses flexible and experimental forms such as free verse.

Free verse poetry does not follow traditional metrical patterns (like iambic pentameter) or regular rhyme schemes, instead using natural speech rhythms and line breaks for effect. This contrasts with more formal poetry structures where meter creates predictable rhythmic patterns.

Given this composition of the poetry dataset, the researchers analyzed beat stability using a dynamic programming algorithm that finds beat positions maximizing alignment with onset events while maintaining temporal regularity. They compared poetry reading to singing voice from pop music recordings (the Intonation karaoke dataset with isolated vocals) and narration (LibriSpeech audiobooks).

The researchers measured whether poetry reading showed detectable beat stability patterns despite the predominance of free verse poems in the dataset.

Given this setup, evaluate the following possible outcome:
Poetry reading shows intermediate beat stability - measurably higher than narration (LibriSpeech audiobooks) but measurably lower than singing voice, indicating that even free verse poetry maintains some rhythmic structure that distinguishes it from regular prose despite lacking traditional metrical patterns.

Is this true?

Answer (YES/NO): YES